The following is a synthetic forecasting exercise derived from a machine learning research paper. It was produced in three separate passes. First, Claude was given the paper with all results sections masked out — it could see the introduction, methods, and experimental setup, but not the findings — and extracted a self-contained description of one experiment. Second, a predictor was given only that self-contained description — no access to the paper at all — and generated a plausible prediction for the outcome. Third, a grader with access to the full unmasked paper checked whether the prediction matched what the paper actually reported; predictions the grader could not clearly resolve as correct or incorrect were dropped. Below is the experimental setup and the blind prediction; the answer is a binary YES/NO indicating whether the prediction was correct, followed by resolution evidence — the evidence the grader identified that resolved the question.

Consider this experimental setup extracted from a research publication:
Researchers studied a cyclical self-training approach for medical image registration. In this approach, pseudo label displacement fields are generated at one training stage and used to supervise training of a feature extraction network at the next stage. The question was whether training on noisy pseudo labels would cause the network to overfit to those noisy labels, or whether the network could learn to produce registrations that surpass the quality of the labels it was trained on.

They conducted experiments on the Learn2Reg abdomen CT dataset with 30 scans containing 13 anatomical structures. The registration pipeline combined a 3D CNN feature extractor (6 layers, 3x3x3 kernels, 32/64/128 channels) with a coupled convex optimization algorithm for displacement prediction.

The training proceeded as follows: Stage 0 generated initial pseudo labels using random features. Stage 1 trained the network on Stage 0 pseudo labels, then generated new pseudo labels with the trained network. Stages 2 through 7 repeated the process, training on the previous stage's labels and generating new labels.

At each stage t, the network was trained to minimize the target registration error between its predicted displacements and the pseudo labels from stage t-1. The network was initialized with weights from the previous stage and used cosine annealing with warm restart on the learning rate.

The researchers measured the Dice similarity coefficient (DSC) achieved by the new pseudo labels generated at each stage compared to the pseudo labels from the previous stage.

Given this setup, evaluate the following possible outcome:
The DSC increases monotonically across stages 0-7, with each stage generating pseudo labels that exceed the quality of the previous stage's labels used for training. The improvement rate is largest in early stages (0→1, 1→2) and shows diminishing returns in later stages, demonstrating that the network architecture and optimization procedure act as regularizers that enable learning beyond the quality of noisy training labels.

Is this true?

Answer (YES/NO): YES